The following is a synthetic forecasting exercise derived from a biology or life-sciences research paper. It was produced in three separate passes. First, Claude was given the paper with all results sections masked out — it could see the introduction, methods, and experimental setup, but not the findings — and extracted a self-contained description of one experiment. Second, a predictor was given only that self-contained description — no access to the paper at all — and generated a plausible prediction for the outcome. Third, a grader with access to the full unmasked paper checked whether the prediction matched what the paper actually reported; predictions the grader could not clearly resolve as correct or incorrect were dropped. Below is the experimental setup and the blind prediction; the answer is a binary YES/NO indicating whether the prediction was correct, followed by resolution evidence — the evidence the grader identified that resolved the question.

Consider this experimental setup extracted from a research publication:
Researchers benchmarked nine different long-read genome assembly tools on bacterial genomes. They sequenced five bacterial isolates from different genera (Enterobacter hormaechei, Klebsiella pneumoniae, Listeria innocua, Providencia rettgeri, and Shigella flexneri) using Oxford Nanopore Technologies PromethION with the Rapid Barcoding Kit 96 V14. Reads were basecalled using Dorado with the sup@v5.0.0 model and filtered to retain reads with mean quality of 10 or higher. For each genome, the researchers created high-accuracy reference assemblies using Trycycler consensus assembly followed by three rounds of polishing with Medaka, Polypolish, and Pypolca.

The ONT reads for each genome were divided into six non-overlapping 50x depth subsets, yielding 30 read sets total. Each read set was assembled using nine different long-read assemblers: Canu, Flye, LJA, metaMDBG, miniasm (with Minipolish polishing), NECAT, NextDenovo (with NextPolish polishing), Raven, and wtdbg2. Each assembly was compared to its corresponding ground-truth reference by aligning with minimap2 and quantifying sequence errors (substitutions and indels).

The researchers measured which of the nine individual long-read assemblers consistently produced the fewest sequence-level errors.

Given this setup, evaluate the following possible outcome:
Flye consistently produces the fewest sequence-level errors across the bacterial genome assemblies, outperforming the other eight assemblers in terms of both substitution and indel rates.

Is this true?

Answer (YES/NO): NO